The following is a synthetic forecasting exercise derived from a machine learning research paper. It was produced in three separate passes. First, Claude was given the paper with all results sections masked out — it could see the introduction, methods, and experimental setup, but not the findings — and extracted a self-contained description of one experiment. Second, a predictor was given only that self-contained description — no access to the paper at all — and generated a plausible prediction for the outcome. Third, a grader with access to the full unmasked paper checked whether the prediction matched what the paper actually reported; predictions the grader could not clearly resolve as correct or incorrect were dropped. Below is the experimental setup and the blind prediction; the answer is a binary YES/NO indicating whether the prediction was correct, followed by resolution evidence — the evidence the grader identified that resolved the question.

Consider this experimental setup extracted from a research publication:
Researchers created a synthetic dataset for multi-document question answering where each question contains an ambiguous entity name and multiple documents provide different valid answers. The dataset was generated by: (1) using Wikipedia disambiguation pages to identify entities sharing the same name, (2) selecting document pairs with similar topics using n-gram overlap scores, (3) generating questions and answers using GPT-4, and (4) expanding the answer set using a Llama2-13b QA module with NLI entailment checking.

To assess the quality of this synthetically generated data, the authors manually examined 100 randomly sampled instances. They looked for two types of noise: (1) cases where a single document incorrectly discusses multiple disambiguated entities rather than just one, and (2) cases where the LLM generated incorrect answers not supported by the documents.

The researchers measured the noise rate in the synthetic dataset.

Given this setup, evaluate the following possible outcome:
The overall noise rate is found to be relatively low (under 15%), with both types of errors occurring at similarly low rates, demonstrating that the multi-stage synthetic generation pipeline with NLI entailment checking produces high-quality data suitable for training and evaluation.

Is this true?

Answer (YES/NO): YES